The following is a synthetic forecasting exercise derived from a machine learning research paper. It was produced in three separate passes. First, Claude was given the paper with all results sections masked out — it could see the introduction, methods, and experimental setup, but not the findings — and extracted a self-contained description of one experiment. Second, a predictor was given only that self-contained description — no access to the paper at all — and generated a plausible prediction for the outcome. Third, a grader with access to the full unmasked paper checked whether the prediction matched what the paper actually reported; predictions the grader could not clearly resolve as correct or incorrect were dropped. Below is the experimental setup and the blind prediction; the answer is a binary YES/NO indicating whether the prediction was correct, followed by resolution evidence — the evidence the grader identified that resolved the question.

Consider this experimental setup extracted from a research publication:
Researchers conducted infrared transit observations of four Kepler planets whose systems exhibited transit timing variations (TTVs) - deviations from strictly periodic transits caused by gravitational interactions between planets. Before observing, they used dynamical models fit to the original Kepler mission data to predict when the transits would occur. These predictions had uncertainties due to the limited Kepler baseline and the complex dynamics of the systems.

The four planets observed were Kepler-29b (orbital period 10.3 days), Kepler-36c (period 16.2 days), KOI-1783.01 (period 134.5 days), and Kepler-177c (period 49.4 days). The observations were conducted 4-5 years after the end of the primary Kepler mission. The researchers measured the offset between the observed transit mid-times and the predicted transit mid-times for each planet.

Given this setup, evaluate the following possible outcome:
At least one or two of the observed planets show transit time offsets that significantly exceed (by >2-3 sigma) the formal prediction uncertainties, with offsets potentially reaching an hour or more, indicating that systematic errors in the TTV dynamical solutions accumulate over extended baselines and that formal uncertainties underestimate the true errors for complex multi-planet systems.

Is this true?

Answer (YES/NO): NO